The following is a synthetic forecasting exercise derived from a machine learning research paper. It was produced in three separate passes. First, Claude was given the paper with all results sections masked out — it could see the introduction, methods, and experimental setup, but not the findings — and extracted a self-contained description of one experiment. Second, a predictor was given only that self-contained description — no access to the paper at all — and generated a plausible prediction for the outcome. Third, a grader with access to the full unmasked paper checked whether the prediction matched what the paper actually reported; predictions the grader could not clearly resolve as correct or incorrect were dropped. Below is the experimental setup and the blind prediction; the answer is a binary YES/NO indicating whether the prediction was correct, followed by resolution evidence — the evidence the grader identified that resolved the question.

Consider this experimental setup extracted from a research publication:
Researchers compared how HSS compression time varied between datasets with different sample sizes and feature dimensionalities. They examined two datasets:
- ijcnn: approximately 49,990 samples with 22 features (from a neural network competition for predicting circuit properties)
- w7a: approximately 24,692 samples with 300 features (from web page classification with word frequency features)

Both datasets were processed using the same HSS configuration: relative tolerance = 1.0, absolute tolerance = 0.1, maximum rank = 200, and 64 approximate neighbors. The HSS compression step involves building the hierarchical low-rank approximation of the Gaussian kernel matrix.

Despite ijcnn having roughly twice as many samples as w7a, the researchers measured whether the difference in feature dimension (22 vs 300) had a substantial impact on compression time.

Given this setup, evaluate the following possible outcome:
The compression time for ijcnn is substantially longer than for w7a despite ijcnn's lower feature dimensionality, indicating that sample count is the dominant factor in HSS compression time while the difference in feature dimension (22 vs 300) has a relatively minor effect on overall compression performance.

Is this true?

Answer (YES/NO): NO